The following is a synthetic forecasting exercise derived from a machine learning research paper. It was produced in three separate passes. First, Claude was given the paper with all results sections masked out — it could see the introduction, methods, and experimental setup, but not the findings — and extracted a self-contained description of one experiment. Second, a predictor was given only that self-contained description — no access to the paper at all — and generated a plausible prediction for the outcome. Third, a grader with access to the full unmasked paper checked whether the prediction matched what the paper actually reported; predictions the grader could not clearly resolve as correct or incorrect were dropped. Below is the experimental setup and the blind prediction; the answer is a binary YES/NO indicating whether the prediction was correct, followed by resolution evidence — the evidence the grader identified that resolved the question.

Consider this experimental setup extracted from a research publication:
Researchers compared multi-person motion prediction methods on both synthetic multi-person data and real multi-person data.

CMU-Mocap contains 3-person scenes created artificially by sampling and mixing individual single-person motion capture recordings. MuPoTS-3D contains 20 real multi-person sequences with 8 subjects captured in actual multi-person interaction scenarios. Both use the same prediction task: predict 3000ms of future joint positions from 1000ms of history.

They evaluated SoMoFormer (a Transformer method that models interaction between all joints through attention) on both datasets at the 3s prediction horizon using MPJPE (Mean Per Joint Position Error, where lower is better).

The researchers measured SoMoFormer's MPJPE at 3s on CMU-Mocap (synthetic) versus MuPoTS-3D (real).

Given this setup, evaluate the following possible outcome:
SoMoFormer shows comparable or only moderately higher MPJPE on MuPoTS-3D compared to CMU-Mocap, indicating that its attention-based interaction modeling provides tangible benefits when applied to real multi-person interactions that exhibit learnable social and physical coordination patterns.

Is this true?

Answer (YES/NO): YES